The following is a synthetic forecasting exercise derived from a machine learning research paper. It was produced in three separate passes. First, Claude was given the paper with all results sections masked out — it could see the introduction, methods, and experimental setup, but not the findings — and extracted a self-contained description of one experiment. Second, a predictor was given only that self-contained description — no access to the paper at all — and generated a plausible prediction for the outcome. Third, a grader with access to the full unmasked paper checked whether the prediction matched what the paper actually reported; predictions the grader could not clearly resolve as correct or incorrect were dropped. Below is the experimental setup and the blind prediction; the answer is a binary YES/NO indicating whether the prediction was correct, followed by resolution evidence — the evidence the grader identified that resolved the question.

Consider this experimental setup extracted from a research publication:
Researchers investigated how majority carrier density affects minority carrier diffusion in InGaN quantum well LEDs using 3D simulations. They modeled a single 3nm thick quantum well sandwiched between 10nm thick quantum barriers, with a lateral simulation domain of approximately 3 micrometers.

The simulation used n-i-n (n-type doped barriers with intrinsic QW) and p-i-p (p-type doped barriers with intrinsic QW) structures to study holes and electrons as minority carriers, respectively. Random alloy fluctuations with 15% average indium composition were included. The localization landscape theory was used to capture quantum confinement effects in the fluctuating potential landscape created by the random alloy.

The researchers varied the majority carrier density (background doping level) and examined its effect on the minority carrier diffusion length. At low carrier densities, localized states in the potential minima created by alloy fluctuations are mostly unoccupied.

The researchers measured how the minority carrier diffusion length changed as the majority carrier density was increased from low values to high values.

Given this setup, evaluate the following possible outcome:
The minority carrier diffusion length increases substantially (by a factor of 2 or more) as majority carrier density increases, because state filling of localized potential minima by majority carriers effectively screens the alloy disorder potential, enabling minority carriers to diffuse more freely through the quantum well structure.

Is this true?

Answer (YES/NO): NO